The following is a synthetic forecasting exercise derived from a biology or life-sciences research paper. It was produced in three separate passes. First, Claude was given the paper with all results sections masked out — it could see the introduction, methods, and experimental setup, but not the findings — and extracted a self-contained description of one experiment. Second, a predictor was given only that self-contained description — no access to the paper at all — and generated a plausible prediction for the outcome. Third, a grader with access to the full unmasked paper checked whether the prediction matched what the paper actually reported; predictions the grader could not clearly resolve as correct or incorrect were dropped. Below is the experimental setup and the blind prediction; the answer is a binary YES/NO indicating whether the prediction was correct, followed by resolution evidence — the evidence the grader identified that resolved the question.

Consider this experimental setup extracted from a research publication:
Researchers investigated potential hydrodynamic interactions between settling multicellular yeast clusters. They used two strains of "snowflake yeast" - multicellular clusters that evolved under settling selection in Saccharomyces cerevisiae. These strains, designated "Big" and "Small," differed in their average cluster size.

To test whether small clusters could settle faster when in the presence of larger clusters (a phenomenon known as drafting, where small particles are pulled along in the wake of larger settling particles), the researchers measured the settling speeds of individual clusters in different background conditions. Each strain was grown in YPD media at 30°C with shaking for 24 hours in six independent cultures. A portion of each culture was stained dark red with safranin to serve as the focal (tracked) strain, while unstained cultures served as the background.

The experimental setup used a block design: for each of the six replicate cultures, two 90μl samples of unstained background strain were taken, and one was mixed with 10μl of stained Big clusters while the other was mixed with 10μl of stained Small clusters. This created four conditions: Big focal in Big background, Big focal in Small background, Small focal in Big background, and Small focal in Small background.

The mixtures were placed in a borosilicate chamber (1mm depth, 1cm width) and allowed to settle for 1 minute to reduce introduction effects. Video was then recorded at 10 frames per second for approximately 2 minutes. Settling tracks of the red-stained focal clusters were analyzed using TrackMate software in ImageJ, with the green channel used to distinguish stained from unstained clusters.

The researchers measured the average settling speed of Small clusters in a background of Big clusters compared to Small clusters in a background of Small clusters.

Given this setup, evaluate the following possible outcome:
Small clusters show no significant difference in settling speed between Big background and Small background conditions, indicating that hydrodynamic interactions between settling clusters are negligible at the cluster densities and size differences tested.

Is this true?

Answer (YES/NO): NO